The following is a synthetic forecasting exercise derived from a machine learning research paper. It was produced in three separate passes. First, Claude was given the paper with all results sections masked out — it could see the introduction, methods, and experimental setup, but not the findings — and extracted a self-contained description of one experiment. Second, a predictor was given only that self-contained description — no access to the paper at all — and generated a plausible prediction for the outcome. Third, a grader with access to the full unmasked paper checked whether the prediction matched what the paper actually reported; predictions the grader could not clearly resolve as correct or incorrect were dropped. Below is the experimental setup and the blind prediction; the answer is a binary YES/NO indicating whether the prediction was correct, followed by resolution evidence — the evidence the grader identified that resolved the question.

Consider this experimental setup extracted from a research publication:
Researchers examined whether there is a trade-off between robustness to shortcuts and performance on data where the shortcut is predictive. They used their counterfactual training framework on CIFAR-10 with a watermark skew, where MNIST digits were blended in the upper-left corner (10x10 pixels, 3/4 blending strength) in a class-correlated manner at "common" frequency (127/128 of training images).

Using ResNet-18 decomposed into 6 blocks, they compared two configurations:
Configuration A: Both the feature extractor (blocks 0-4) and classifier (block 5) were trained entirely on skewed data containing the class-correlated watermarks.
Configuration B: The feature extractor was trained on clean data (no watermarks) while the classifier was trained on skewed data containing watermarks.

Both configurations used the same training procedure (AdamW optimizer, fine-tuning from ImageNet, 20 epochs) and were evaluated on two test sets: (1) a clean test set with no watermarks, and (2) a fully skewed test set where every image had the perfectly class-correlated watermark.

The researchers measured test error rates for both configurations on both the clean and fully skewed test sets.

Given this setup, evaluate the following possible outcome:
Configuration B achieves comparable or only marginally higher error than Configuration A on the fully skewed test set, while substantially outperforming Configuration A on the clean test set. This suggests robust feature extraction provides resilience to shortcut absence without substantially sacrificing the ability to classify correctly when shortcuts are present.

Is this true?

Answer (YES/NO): NO